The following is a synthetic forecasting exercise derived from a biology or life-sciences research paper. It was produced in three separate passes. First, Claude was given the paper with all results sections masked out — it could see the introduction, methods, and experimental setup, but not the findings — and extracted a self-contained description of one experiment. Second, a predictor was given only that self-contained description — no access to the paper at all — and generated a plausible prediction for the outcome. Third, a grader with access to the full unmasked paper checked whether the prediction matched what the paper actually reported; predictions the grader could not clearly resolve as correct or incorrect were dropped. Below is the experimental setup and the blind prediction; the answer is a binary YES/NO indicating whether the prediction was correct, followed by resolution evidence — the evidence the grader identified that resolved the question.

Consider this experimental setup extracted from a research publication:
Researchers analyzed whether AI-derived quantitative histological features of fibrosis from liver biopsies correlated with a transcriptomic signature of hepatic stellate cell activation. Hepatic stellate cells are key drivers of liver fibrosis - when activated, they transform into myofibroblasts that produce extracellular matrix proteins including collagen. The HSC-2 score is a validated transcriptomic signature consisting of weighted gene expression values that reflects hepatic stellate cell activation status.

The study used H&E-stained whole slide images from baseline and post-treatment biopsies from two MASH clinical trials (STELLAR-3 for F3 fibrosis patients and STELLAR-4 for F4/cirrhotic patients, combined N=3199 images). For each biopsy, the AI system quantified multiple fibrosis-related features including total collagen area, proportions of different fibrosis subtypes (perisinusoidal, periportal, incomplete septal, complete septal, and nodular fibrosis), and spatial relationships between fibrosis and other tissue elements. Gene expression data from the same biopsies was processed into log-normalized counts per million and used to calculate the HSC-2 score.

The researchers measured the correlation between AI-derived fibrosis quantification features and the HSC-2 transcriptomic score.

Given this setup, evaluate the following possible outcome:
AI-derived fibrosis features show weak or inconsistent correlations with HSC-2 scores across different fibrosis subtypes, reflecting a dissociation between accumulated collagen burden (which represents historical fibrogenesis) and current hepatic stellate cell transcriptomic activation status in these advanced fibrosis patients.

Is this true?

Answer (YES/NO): NO